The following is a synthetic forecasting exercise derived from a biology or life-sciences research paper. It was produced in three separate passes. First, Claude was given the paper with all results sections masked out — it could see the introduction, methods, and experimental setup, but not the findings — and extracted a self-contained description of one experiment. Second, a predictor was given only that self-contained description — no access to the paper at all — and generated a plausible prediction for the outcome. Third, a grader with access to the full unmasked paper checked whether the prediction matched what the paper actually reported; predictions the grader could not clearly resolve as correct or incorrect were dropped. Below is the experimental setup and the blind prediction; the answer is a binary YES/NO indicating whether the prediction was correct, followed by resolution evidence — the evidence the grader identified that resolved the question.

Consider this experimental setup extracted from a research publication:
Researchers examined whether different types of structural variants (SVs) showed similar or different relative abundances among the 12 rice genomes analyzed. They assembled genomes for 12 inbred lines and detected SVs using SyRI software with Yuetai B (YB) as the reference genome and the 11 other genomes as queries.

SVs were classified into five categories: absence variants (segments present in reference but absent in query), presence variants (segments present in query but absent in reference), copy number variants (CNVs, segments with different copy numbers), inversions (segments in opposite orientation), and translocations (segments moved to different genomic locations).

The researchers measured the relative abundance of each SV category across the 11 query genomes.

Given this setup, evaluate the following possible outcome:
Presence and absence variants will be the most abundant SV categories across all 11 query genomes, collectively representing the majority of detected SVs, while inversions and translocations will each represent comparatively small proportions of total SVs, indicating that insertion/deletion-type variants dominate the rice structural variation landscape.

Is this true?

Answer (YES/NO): YES